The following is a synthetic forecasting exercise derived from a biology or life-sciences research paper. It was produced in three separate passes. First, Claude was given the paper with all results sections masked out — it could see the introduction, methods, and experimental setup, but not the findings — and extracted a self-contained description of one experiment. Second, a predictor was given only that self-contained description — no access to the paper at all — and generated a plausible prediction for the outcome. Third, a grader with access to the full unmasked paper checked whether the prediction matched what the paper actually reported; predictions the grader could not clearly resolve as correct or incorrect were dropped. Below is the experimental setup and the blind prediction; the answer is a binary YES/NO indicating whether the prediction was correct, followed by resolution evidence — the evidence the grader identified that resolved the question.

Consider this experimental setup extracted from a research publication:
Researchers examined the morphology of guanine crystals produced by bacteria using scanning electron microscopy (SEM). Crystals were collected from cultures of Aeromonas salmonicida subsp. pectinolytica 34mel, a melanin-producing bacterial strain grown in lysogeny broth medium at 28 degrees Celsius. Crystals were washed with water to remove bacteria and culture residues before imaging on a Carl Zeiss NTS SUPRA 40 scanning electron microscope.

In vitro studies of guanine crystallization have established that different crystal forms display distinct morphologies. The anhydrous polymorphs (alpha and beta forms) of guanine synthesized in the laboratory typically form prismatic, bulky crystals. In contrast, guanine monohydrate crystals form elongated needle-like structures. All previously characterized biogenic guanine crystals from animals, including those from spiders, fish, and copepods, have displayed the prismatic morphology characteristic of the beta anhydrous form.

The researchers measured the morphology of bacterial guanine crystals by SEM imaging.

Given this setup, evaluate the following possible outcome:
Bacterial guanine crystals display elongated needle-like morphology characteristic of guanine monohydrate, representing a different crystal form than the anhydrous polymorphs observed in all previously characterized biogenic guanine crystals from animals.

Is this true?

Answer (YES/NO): NO